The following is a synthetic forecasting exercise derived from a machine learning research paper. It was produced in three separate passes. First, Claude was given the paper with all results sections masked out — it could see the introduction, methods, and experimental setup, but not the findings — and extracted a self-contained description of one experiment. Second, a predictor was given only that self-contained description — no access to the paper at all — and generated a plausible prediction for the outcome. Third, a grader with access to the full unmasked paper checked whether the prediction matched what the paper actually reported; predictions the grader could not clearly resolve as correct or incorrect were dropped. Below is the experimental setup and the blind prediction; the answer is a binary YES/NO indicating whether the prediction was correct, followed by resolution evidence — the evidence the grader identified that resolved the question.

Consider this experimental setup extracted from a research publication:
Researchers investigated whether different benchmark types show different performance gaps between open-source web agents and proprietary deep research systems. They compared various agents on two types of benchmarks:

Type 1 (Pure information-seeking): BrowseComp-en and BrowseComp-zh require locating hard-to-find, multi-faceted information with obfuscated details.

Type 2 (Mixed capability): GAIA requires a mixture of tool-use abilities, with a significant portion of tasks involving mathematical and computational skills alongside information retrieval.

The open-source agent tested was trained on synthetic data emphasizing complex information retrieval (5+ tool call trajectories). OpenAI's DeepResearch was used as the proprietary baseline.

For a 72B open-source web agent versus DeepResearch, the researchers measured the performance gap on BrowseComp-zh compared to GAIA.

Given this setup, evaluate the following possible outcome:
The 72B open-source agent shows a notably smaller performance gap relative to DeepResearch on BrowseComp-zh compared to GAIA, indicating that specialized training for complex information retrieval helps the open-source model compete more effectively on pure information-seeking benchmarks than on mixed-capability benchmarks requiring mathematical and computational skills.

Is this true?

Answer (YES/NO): NO